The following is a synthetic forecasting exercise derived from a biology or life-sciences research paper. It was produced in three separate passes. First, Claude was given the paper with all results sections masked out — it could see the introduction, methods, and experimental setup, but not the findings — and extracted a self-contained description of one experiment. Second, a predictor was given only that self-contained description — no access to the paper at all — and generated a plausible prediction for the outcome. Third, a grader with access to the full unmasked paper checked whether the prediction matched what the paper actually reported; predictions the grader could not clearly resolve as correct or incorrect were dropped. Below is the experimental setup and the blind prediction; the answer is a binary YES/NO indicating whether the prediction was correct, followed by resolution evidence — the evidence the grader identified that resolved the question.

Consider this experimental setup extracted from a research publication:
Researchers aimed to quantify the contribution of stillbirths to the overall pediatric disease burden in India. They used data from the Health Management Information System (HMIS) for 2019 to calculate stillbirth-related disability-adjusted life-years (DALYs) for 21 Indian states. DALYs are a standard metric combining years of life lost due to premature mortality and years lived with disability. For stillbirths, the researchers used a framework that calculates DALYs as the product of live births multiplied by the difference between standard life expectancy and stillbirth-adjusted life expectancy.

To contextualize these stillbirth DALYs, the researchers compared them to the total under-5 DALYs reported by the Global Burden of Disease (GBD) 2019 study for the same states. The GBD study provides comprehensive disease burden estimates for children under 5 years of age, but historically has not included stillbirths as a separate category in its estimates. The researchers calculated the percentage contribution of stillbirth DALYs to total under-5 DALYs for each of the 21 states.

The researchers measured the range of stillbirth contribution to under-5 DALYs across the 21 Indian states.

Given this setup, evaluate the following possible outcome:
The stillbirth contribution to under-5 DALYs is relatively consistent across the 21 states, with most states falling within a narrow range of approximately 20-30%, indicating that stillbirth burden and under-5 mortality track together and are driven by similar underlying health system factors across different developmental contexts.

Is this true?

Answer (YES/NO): NO